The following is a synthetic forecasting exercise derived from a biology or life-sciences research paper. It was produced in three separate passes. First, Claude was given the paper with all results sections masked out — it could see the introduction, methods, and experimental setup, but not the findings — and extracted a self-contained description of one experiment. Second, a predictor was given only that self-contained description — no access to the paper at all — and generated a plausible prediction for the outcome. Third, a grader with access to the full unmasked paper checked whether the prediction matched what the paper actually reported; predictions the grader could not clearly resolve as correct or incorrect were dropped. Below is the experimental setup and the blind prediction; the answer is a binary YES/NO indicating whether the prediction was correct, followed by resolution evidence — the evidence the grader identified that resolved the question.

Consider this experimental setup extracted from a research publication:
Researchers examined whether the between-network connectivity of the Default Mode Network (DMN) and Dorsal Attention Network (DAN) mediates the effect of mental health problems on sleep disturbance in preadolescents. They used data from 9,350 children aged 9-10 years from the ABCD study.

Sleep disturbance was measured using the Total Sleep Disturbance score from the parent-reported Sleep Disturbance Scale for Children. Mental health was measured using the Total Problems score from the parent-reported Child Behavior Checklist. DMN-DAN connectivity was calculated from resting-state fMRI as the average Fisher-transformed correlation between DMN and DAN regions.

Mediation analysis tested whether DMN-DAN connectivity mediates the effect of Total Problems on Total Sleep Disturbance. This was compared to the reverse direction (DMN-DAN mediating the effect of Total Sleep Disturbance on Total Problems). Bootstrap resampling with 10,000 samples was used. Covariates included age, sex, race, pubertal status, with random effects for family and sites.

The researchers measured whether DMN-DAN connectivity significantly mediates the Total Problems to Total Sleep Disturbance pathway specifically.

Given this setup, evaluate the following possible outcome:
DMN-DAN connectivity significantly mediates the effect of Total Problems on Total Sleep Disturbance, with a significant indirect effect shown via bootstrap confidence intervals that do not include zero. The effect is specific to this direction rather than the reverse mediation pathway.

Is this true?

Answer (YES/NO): NO